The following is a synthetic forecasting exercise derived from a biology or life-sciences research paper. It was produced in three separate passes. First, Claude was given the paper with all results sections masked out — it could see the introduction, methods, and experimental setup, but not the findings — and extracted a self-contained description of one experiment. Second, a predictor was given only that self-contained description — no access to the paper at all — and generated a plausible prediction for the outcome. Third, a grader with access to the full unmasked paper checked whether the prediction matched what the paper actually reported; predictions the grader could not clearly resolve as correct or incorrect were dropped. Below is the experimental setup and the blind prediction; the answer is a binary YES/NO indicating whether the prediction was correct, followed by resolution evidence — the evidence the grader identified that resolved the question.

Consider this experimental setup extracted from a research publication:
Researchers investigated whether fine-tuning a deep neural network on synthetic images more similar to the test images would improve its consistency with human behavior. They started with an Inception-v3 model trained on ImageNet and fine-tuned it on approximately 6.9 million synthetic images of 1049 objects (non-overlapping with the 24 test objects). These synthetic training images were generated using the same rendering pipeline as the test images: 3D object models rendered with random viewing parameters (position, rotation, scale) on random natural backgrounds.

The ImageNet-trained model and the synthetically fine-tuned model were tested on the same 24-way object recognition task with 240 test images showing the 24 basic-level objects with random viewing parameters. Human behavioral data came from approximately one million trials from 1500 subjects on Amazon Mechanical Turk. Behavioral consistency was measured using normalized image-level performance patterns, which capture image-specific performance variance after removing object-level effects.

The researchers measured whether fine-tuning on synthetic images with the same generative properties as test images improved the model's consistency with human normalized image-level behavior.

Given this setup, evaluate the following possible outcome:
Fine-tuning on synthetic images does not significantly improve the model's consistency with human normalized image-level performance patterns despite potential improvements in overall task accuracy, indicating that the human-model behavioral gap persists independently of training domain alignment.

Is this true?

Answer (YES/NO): YES